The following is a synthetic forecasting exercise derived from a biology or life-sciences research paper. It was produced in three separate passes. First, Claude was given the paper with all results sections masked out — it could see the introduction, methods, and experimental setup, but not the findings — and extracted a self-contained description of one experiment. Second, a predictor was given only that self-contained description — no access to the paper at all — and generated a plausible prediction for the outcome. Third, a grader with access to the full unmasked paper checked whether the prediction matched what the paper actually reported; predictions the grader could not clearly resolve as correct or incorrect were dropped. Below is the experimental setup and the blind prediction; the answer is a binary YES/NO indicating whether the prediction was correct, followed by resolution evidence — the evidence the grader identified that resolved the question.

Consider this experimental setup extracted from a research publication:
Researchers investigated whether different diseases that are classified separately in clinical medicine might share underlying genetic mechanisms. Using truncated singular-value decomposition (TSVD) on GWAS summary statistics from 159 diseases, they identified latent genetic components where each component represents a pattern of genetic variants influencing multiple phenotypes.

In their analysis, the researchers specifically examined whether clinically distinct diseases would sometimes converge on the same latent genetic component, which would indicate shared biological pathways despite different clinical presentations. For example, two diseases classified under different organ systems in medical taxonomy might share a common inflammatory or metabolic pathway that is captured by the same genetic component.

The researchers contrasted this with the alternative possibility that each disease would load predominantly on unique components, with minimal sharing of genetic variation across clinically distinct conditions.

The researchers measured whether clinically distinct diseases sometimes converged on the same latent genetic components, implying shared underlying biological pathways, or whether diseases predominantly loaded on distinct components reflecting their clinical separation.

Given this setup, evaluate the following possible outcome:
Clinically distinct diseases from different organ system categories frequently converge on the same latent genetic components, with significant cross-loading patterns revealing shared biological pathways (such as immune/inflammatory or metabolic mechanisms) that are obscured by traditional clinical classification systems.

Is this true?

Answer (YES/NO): NO